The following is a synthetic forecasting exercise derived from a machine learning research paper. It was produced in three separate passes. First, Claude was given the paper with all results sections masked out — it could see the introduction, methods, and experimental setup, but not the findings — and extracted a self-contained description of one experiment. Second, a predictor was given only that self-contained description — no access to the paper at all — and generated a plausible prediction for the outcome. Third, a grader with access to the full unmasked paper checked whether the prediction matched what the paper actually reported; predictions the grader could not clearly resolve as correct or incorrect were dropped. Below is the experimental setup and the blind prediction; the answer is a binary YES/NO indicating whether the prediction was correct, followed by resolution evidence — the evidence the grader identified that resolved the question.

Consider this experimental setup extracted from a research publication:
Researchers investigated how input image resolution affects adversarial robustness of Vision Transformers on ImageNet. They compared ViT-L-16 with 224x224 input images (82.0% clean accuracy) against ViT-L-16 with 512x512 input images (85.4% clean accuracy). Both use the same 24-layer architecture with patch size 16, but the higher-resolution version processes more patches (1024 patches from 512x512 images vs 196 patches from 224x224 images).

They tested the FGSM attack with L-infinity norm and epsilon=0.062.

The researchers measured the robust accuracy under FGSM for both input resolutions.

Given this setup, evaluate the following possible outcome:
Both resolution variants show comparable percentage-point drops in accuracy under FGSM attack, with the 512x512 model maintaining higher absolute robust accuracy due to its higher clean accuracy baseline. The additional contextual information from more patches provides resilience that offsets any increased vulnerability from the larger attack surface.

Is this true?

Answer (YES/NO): YES